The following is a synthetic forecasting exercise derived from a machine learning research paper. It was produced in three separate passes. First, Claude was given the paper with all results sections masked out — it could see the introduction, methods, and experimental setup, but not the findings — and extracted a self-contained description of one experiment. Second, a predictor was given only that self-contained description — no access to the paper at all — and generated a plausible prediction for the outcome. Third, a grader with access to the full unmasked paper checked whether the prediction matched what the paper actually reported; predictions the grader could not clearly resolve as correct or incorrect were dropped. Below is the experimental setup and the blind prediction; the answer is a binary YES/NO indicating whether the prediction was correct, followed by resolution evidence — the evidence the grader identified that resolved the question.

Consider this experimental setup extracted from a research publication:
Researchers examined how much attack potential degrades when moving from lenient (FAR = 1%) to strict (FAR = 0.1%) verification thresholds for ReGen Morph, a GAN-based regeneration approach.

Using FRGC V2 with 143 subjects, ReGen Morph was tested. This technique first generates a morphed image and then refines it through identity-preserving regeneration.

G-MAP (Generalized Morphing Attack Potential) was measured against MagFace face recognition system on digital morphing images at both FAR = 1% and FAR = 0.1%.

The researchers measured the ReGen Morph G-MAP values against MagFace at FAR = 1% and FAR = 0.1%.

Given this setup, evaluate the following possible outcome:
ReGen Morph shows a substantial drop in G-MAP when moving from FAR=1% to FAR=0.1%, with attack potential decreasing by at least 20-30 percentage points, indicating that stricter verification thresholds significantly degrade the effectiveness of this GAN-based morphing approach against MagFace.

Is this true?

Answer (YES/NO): YES